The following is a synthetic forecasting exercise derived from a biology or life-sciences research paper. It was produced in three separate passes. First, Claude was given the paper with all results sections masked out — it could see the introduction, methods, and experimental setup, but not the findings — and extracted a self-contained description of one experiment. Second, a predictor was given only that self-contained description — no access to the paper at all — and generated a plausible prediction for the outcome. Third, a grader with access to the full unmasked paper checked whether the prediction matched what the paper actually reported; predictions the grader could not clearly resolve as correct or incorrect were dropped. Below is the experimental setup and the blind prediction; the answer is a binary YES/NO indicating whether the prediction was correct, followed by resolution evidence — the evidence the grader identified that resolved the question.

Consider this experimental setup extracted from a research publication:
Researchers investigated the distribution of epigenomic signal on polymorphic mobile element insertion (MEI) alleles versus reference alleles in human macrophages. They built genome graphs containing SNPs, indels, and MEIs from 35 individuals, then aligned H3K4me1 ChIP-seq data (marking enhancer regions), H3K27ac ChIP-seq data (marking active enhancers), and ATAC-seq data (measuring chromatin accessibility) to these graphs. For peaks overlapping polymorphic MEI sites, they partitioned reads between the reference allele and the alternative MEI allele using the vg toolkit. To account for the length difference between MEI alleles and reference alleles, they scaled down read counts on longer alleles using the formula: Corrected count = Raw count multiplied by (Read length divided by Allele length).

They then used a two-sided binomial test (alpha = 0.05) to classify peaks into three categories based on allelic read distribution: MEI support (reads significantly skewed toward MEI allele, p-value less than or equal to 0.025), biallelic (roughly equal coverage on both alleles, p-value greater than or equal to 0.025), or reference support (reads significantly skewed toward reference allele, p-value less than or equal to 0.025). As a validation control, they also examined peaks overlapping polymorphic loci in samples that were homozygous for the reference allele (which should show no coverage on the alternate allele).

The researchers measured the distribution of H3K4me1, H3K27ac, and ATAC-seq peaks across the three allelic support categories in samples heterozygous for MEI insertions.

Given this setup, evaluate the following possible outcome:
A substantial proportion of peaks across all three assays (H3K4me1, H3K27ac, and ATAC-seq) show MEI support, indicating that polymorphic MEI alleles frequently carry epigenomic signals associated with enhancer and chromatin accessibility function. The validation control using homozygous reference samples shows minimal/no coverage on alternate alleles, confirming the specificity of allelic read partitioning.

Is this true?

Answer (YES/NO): YES